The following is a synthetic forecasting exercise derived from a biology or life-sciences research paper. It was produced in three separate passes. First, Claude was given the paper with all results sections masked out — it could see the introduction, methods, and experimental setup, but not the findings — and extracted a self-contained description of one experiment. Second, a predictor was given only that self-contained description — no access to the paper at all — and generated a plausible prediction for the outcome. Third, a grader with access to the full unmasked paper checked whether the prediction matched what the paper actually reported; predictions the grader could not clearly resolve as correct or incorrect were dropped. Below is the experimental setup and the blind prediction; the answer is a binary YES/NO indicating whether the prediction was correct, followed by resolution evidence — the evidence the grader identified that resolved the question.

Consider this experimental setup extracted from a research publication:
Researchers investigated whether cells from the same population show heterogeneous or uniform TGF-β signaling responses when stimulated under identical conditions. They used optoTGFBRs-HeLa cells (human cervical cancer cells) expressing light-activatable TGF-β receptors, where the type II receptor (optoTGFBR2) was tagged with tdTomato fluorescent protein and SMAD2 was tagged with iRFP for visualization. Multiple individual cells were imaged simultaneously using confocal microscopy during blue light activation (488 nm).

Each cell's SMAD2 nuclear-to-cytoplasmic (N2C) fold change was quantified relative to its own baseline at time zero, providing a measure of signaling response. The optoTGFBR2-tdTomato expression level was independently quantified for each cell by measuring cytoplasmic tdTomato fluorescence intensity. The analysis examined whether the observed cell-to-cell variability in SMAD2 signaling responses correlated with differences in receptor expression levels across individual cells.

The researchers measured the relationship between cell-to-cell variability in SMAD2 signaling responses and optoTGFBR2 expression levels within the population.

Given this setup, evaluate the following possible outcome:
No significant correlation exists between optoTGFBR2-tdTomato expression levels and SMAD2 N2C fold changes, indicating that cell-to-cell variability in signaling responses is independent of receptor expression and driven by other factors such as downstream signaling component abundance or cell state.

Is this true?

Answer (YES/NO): NO